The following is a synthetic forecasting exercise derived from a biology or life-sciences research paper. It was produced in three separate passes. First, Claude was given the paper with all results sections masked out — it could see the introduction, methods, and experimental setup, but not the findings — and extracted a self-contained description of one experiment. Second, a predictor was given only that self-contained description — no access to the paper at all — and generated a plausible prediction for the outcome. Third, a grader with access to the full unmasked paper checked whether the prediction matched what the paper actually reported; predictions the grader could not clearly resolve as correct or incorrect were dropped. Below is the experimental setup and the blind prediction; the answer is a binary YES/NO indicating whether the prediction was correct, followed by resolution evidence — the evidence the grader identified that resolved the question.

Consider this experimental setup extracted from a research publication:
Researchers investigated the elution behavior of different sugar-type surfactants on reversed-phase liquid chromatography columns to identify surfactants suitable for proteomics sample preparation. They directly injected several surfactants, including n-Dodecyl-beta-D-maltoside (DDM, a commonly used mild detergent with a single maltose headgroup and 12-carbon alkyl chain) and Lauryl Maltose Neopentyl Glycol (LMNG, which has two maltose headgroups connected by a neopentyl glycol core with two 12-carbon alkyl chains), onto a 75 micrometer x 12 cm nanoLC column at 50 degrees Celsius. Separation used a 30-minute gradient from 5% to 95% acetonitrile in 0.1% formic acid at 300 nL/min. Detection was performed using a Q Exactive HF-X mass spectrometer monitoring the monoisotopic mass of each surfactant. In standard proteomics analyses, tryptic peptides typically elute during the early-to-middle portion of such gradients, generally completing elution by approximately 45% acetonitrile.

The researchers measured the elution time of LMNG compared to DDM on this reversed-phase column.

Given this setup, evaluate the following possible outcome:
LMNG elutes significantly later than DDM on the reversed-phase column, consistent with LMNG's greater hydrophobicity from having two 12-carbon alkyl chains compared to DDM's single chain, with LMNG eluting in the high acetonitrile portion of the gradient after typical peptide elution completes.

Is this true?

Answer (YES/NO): YES